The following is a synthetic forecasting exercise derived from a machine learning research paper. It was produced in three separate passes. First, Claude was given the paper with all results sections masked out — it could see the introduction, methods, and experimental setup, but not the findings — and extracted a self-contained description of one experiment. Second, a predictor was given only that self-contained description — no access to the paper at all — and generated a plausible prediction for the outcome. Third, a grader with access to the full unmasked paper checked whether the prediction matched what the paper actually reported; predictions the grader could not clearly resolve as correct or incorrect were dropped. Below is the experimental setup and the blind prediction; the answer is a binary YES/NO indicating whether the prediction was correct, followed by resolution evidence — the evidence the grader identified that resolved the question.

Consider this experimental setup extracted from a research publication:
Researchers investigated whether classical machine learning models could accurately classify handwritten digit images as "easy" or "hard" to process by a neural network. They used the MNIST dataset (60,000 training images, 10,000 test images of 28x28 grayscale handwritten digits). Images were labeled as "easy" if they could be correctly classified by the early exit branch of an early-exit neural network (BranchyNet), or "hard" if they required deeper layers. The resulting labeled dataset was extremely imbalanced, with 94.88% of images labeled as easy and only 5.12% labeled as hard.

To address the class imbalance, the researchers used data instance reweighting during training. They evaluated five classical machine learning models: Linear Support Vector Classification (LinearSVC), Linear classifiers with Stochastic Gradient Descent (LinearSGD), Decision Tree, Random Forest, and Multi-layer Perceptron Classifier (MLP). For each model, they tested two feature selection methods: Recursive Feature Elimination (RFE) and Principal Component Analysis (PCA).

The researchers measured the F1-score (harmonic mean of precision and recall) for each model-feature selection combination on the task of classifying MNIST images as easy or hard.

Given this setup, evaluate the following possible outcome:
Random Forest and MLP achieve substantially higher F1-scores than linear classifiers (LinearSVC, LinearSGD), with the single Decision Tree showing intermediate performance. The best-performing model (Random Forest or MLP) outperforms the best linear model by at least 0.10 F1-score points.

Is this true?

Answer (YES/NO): NO